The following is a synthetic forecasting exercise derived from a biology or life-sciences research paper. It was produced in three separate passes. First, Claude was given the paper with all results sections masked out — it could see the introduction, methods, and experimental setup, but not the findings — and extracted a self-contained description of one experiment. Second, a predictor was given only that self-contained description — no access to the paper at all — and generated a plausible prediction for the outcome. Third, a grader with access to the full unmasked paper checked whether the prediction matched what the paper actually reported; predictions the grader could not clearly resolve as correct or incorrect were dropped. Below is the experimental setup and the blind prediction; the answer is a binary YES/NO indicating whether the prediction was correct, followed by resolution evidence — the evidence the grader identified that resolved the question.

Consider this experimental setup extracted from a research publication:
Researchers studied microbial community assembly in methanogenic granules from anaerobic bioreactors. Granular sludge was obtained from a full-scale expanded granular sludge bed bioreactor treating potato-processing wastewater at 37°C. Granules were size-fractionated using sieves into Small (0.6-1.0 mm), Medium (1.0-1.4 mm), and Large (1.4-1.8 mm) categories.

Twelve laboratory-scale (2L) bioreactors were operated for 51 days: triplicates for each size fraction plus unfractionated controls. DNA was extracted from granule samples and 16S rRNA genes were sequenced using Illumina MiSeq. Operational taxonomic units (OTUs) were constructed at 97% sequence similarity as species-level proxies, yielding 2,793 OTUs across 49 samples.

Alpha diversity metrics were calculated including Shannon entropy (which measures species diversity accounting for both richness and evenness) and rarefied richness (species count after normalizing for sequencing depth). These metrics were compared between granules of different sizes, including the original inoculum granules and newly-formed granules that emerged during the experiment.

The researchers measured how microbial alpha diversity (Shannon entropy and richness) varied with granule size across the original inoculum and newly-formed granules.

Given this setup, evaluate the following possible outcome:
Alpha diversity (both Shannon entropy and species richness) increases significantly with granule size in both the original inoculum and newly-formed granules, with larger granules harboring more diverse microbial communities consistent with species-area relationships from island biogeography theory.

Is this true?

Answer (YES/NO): NO